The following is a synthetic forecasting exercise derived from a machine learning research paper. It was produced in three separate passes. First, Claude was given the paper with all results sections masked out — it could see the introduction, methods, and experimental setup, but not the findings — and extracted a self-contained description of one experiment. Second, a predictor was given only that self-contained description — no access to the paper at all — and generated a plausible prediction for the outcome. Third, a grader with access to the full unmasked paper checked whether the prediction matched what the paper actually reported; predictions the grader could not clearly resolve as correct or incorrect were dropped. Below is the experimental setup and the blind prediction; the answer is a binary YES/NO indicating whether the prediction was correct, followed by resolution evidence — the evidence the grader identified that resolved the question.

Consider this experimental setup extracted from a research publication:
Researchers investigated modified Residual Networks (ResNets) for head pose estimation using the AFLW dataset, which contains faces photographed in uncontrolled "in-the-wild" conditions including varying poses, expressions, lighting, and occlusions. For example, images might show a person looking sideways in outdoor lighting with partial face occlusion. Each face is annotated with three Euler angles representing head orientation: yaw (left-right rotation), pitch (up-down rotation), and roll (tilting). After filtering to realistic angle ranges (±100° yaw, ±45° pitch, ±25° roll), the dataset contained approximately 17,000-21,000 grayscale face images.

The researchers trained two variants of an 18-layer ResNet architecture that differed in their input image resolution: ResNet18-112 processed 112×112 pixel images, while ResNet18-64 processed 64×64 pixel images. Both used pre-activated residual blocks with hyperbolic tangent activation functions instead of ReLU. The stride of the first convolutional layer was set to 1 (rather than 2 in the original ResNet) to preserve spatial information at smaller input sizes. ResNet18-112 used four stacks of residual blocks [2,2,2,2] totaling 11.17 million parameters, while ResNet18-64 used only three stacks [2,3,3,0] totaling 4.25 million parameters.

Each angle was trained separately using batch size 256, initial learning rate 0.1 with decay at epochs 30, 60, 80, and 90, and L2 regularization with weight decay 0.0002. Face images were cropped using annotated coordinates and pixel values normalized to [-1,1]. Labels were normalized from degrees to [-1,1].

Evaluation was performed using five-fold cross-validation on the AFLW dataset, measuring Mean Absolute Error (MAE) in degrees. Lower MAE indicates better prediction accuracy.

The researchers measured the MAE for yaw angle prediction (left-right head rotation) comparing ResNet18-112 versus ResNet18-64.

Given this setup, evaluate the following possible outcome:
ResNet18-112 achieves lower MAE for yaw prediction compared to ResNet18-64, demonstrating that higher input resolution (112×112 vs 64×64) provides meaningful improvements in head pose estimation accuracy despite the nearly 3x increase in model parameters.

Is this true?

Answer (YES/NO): NO